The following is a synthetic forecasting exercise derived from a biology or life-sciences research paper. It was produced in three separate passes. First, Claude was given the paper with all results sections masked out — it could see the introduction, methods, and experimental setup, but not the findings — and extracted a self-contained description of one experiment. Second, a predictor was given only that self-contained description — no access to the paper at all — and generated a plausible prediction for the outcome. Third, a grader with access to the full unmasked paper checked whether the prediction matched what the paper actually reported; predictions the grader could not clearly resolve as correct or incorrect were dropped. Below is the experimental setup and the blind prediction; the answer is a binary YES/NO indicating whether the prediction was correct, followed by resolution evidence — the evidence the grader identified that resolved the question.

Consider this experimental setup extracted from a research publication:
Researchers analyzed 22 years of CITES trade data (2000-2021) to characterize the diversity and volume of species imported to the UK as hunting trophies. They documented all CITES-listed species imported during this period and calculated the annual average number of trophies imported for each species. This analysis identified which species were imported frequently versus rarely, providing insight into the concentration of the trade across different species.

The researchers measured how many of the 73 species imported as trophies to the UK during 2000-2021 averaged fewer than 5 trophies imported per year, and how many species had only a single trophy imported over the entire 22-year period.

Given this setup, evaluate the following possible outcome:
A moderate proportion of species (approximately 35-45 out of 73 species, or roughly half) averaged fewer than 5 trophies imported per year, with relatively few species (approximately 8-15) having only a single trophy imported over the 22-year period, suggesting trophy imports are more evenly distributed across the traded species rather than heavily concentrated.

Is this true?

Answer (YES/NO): NO